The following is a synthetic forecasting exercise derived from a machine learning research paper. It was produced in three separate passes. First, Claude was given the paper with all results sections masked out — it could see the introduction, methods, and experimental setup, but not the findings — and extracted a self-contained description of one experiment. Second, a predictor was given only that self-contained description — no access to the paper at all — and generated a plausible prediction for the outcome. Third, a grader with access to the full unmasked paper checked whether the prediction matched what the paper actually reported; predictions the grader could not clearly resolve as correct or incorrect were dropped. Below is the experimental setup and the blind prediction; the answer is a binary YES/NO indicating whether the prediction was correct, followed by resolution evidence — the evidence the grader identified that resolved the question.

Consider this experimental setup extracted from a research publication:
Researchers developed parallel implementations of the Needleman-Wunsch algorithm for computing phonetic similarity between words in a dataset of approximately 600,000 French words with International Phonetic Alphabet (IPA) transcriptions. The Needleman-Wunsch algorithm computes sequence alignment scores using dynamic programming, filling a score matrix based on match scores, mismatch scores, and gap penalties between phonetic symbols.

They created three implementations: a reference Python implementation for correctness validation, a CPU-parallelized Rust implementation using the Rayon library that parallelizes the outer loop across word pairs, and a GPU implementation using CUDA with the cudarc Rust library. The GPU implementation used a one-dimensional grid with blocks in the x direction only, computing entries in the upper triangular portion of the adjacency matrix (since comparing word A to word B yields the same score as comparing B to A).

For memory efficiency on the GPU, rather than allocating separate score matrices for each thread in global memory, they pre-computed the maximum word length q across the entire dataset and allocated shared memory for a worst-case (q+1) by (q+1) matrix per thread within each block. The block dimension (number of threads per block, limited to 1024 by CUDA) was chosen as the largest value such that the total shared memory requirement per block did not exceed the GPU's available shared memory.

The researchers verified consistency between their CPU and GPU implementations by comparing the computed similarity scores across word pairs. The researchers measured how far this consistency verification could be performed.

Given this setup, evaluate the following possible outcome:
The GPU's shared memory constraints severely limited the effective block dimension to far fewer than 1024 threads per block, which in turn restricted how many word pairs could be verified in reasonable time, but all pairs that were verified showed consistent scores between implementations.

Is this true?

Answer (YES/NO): NO